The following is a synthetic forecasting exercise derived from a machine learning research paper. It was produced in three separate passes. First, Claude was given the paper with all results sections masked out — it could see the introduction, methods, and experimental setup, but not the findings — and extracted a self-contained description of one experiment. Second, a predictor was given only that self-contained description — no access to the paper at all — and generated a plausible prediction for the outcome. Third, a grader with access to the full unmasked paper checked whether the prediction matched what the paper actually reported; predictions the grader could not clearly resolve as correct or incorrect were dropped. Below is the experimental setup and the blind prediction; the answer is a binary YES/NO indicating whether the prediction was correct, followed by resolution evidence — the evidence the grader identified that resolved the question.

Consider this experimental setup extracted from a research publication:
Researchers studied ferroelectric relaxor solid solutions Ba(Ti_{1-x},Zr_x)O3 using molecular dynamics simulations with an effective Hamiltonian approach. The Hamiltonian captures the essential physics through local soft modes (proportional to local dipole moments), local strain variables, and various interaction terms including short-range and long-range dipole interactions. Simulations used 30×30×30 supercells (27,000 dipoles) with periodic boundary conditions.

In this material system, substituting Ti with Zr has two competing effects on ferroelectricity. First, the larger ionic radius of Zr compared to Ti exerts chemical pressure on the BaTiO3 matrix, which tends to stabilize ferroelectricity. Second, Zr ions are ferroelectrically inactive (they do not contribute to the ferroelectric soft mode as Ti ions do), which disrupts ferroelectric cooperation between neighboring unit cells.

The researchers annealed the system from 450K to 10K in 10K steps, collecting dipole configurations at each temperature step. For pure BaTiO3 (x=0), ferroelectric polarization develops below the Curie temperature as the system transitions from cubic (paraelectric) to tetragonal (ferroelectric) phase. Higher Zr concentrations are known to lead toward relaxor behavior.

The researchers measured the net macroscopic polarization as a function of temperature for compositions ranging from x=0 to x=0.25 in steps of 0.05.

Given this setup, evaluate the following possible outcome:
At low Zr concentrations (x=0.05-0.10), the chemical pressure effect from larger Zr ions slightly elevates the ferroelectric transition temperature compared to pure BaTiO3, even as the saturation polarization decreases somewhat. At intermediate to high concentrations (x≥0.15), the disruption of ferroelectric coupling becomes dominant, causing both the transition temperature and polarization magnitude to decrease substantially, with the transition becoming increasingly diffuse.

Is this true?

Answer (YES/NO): NO